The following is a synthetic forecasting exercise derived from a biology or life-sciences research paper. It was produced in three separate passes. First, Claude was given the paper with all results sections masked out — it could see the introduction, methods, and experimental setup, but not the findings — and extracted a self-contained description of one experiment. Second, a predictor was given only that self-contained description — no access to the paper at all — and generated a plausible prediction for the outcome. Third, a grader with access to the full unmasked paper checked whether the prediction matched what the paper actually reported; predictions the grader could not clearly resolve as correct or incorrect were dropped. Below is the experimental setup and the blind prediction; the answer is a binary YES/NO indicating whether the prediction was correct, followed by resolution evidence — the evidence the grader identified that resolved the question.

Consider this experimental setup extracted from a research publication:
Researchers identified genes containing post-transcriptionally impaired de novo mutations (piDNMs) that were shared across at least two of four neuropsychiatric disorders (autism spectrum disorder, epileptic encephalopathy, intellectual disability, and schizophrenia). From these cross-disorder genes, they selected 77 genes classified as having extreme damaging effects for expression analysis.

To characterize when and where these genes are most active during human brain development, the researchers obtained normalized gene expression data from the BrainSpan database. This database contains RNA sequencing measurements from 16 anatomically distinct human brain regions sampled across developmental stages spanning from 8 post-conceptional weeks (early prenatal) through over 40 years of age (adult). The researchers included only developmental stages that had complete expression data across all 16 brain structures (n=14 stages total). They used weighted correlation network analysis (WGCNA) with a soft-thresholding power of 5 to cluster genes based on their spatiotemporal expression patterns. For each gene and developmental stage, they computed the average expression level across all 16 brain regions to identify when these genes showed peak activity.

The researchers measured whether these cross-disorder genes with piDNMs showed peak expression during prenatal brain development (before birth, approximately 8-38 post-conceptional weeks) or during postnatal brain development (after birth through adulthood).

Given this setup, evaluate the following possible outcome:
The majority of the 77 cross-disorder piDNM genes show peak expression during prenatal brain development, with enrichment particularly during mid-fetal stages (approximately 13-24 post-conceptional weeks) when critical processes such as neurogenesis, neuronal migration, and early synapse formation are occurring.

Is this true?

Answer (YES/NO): NO